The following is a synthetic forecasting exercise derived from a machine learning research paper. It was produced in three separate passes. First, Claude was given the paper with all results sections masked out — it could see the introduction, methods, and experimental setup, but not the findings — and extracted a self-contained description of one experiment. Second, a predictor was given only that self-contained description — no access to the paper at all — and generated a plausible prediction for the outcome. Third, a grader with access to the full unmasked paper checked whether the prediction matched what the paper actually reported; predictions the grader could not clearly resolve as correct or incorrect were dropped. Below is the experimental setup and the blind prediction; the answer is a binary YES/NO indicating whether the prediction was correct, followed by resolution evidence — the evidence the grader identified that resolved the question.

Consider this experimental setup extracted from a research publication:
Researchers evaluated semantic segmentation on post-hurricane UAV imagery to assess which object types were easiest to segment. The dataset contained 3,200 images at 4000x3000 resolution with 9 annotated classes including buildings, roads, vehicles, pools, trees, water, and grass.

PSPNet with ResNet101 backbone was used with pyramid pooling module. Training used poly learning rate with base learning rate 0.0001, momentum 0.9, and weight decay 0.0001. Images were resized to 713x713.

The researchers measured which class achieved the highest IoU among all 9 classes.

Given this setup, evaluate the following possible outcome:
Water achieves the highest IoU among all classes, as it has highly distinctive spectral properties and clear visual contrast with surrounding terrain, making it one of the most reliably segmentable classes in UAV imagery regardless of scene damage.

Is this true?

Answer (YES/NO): NO